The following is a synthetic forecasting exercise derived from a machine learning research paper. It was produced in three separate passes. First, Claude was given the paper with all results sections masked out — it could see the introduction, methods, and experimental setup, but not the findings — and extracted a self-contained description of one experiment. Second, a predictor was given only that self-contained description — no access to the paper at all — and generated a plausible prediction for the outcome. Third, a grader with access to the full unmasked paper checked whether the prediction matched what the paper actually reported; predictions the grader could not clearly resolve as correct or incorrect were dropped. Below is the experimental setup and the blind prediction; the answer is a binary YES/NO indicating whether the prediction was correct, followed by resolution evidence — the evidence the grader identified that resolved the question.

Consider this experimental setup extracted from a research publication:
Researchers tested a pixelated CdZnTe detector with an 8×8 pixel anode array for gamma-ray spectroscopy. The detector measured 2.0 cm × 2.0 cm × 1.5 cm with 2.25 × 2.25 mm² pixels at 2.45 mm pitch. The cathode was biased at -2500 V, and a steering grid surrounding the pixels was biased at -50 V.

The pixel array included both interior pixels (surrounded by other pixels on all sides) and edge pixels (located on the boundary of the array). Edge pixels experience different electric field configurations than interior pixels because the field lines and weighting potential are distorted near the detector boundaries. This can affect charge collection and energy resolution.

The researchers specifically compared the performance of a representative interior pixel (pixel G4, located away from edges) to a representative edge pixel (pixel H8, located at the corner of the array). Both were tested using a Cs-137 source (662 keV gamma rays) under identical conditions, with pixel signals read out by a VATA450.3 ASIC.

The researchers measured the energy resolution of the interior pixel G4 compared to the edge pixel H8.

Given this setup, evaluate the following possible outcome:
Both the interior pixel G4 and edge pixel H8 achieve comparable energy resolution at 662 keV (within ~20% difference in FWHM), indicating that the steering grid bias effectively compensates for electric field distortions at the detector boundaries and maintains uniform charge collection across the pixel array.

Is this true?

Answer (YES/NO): NO